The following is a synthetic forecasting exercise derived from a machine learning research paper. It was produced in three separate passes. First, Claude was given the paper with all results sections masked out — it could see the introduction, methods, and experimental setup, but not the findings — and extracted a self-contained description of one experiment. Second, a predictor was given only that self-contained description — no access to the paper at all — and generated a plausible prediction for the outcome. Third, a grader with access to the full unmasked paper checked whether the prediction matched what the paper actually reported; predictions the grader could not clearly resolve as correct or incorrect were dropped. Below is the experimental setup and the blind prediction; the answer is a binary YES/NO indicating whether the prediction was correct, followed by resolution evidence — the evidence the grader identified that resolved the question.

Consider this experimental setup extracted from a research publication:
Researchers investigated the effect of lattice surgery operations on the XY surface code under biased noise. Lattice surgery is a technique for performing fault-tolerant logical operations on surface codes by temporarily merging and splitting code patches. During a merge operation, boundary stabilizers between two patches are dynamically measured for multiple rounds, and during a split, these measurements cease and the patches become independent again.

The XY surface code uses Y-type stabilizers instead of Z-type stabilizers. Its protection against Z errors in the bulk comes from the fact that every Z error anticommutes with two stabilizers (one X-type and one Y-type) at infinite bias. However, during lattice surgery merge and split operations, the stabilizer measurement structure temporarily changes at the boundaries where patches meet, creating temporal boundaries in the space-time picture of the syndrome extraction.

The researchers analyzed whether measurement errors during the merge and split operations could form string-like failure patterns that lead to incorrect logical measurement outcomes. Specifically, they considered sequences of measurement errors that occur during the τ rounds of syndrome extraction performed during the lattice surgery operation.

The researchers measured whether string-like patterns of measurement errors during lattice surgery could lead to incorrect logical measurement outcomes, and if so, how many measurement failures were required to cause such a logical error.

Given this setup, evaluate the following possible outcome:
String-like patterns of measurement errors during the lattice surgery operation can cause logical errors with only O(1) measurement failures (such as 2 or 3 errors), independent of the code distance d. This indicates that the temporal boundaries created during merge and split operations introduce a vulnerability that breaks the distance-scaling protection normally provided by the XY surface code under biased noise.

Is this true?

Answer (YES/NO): NO